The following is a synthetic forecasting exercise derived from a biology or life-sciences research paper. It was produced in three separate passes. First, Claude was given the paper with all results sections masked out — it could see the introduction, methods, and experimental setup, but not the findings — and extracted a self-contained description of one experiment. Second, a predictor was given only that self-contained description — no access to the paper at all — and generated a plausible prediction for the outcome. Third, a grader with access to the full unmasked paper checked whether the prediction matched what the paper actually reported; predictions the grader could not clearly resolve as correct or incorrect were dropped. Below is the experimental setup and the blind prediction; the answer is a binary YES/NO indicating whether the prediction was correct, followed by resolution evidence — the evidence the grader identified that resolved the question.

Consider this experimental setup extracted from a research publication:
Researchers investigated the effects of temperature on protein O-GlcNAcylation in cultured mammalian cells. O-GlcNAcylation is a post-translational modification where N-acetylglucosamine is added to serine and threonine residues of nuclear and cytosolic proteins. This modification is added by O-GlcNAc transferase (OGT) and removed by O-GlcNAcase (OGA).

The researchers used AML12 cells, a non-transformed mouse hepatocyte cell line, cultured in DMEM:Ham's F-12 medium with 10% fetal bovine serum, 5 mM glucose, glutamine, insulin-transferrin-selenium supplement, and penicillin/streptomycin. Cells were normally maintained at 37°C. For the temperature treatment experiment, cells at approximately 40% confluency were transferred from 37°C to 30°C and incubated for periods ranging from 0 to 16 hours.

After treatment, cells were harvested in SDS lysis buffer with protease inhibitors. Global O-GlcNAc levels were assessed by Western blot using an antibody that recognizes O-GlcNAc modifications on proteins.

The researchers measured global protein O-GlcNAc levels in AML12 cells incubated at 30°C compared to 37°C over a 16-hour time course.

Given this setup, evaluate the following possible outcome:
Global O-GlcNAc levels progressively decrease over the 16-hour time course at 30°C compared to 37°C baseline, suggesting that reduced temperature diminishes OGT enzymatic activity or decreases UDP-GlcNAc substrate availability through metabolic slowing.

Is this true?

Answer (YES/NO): NO